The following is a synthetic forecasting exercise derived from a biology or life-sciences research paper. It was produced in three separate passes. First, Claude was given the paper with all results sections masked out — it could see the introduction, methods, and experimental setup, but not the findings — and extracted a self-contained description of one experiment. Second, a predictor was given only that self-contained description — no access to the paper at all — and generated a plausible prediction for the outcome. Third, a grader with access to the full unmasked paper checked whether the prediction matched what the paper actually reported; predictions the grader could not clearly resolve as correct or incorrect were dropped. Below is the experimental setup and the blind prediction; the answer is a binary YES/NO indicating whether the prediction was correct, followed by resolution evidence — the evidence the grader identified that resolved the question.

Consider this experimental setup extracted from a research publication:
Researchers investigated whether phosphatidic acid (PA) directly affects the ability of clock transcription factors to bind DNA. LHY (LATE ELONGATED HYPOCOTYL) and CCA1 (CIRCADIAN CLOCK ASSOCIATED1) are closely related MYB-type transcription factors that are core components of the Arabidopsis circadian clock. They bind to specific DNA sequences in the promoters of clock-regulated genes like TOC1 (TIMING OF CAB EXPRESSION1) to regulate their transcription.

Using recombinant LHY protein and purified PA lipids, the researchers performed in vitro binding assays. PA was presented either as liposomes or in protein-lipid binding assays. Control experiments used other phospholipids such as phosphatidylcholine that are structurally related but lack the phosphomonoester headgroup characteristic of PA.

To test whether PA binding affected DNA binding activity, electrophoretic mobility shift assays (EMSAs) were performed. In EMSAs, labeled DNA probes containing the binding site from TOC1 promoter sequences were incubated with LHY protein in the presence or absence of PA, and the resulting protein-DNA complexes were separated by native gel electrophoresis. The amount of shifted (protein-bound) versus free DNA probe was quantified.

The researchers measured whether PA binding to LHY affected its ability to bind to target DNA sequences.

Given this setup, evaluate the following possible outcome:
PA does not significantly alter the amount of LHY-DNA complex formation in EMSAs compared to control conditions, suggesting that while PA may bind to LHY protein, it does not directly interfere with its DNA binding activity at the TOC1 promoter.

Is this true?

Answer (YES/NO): NO